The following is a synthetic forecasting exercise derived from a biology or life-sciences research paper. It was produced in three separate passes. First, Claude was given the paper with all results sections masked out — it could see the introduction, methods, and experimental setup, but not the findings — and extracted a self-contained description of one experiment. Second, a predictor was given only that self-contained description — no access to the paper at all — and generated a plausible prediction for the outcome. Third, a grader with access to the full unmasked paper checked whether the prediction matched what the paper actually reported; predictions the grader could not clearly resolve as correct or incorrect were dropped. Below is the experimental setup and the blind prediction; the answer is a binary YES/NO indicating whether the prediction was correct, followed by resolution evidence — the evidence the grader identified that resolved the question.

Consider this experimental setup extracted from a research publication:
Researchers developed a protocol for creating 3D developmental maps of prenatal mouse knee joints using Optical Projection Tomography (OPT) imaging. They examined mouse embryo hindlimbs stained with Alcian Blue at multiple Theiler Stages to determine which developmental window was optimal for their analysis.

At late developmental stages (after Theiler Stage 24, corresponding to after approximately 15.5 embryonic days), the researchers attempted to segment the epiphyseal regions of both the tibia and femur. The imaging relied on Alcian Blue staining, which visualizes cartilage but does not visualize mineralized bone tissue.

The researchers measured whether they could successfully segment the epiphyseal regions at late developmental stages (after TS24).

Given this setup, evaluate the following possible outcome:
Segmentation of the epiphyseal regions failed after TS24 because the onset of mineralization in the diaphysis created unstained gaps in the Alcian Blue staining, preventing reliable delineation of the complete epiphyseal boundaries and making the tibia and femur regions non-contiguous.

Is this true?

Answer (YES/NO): NO